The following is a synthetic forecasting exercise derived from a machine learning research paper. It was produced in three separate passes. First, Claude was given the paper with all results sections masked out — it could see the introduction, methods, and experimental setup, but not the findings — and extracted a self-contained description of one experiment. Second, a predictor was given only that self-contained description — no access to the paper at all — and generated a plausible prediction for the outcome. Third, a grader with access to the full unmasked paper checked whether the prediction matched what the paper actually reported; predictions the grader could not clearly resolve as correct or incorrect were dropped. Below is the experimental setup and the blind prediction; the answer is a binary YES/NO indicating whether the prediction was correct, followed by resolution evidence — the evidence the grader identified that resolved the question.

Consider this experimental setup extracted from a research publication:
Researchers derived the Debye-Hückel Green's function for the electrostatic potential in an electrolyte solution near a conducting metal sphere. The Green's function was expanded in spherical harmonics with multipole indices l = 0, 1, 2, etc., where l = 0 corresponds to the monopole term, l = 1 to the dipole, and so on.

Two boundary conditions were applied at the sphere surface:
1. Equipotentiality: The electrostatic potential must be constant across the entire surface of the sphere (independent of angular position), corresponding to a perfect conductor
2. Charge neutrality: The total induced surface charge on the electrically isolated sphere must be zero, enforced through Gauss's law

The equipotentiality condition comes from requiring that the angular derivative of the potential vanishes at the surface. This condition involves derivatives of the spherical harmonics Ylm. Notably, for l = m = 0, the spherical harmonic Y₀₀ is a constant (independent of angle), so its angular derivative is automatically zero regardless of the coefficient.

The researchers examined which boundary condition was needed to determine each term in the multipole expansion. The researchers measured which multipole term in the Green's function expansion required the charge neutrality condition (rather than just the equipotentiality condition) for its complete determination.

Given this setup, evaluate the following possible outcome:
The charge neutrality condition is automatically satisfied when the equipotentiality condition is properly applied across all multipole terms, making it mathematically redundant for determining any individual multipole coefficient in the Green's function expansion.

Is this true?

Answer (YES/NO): NO